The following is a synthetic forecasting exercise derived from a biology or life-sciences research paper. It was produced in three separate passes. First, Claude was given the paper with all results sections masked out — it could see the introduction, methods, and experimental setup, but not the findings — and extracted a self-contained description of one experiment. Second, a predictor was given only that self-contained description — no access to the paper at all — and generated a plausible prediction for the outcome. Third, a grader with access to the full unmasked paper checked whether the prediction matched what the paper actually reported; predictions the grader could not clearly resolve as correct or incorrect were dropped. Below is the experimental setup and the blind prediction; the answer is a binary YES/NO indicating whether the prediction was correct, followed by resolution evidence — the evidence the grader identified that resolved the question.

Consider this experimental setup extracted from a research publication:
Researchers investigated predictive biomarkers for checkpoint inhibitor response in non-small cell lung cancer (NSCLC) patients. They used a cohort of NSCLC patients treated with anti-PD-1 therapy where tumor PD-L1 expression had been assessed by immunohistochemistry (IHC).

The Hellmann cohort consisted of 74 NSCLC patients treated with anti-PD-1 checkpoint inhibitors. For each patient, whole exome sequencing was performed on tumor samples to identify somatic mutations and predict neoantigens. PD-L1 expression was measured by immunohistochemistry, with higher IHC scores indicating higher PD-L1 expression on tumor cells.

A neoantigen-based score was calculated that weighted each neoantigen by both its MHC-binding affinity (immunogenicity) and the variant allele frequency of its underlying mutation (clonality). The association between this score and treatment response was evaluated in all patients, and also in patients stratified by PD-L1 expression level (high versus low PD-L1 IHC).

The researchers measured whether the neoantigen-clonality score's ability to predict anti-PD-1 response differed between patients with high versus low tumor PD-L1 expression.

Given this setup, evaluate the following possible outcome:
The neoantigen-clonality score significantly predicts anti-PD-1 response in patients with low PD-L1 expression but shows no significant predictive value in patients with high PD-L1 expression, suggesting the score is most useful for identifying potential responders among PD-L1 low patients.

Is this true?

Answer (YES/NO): NO